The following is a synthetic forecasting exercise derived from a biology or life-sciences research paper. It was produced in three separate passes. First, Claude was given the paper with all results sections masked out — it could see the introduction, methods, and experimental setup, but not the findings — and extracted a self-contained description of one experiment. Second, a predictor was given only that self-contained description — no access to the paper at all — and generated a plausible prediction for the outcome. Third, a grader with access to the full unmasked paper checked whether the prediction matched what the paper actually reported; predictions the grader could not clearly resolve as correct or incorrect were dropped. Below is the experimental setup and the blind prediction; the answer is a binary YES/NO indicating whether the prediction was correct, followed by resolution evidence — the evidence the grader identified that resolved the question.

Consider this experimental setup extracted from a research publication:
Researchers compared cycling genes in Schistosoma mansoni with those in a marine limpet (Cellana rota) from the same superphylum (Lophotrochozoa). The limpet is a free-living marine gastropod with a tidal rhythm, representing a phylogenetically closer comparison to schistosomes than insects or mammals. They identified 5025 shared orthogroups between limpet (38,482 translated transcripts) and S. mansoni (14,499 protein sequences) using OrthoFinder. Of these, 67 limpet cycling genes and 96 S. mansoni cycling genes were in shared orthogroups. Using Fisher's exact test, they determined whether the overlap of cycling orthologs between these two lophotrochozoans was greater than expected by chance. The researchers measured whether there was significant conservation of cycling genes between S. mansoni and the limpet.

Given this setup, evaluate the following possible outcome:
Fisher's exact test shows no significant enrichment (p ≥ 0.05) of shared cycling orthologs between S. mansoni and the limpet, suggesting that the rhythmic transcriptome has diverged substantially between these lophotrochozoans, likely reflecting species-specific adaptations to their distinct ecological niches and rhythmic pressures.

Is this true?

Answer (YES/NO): NO